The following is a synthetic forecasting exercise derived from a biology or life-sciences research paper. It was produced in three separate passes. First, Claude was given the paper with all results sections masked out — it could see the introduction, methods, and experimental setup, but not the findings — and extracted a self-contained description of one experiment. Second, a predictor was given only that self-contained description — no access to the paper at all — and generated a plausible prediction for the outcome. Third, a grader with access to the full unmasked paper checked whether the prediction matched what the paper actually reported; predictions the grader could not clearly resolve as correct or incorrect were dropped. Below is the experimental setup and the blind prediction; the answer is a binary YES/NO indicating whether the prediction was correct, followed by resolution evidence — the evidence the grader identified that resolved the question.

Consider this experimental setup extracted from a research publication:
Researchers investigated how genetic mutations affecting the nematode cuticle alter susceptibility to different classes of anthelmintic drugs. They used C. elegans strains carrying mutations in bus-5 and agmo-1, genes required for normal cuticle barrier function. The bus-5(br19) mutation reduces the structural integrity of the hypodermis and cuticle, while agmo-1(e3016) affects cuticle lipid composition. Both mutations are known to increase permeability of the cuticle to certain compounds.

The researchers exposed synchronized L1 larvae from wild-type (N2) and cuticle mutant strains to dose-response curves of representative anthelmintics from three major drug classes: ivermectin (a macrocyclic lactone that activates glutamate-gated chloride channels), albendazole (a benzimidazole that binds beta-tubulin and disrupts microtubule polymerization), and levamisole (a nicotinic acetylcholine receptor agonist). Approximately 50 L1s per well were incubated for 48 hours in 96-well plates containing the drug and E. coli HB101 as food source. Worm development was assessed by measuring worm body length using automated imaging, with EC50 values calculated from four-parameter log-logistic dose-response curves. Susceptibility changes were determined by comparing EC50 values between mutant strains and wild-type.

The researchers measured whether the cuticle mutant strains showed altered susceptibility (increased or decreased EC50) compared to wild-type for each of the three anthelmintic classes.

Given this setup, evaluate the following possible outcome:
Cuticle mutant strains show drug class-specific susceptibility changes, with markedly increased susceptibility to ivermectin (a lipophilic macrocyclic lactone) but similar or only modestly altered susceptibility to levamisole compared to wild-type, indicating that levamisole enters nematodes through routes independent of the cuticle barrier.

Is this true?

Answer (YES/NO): NO